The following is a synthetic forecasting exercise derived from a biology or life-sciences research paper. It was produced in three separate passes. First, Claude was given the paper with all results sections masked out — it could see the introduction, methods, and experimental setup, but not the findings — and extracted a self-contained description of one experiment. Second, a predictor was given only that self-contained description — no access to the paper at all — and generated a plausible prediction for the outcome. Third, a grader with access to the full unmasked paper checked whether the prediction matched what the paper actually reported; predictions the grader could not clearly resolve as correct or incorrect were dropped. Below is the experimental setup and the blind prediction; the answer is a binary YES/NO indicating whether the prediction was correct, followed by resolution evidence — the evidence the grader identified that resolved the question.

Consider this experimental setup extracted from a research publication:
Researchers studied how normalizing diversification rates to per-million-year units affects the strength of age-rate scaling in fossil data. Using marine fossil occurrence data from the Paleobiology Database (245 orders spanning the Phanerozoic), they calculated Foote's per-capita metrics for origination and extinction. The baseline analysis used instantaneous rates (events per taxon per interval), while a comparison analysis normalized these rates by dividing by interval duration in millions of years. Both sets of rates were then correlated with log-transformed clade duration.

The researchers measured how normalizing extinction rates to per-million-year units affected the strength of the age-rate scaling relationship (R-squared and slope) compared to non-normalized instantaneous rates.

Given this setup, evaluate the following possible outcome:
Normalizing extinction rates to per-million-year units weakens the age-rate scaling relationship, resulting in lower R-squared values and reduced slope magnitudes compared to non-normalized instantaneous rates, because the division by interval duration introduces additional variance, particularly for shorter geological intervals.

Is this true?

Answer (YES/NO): NO